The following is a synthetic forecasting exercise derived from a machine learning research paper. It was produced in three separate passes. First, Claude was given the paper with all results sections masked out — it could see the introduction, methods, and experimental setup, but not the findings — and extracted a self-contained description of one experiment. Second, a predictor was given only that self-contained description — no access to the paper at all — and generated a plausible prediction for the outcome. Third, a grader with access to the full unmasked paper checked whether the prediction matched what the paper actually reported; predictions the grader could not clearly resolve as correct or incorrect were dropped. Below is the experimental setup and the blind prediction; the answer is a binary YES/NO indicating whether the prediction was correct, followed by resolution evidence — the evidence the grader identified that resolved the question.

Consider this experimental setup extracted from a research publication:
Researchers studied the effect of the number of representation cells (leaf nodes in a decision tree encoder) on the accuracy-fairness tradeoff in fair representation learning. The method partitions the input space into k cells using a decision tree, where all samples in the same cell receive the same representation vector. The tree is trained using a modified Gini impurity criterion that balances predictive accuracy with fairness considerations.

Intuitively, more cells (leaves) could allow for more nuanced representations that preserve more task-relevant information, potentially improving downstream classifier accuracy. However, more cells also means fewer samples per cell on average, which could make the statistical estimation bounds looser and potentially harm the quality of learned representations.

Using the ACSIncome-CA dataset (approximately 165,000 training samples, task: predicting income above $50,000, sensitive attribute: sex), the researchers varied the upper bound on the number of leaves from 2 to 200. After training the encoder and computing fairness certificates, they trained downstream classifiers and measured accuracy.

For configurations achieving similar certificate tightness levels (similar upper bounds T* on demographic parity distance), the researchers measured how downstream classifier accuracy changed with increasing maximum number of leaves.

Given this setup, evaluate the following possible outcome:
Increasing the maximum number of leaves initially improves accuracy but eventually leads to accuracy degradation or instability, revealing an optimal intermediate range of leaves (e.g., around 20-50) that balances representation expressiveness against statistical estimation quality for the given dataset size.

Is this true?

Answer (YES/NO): NO